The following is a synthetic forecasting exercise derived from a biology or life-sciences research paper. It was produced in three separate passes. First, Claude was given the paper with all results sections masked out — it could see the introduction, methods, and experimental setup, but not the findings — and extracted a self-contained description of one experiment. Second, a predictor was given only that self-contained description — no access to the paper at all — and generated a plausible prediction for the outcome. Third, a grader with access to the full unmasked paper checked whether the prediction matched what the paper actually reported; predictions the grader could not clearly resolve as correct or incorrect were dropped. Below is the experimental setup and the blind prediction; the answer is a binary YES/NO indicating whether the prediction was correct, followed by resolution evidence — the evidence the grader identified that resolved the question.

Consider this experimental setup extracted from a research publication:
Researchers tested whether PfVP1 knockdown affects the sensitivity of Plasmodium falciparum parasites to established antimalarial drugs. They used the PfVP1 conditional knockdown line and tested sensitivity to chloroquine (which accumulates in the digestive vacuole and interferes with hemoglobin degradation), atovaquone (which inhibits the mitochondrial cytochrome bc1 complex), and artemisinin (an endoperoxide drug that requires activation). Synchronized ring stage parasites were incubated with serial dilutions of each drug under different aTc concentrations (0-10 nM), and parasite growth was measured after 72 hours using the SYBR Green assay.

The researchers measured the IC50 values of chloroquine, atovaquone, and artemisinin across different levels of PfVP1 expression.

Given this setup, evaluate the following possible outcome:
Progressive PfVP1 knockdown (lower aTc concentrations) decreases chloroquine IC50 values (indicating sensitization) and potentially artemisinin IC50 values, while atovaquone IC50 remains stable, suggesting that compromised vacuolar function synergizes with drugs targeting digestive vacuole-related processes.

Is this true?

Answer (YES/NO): NO